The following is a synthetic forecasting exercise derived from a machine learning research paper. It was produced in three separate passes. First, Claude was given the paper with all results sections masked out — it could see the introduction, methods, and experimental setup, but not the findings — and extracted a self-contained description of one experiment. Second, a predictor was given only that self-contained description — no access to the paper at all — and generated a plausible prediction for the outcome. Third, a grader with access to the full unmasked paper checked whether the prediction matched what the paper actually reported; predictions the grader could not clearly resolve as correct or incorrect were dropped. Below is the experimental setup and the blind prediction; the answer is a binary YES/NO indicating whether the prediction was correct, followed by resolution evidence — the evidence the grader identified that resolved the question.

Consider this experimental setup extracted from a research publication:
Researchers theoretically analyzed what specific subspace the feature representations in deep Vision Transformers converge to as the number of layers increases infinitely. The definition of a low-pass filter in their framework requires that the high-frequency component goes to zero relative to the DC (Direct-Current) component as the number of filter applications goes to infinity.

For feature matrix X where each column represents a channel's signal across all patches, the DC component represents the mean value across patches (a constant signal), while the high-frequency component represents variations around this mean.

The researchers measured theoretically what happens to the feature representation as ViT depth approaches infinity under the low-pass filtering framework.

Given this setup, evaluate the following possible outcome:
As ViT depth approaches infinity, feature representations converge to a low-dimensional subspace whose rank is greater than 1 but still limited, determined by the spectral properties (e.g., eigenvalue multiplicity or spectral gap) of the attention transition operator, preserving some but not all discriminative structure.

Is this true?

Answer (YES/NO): NO